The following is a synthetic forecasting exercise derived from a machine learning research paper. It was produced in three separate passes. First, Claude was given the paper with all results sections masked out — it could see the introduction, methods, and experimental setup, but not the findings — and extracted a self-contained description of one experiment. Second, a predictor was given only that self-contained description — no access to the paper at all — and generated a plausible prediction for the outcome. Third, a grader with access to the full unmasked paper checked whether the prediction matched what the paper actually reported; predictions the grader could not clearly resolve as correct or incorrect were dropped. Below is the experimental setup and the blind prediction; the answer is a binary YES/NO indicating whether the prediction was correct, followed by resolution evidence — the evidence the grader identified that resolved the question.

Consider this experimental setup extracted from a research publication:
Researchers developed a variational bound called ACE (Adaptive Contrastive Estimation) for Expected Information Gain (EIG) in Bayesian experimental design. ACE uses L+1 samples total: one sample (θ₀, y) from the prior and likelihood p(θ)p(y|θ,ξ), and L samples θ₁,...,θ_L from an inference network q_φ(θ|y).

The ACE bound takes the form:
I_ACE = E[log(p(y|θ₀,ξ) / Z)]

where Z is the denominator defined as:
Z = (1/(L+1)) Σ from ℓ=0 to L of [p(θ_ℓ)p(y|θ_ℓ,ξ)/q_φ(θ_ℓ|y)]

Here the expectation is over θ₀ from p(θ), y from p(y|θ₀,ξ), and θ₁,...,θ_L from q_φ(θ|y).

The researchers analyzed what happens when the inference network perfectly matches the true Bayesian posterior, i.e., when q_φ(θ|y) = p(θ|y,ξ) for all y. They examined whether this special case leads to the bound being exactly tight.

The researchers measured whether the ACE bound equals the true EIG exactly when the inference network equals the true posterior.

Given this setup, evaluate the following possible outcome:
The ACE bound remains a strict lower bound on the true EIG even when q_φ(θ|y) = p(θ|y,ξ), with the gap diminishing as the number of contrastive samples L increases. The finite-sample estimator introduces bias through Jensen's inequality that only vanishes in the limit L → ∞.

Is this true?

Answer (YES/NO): NO